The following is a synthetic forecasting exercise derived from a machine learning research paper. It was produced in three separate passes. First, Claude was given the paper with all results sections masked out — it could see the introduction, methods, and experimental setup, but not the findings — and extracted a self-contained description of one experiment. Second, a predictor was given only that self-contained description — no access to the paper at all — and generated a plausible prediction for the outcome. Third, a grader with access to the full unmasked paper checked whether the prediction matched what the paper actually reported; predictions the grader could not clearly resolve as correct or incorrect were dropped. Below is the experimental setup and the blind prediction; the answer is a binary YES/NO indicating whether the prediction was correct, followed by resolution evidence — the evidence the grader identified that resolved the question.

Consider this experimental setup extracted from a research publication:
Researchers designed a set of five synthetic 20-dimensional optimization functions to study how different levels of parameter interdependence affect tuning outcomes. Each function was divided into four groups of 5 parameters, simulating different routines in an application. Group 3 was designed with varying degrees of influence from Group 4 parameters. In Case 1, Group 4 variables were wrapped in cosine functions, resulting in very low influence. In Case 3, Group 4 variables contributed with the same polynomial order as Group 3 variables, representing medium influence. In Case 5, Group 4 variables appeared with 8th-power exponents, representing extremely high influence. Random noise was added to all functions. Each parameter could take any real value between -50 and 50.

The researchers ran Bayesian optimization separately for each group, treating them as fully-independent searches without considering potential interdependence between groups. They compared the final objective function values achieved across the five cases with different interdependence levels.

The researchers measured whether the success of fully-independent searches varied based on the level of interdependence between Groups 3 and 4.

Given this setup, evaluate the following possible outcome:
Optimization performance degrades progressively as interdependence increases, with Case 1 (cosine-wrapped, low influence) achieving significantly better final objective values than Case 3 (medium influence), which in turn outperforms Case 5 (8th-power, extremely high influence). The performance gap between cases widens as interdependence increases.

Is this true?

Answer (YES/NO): NO